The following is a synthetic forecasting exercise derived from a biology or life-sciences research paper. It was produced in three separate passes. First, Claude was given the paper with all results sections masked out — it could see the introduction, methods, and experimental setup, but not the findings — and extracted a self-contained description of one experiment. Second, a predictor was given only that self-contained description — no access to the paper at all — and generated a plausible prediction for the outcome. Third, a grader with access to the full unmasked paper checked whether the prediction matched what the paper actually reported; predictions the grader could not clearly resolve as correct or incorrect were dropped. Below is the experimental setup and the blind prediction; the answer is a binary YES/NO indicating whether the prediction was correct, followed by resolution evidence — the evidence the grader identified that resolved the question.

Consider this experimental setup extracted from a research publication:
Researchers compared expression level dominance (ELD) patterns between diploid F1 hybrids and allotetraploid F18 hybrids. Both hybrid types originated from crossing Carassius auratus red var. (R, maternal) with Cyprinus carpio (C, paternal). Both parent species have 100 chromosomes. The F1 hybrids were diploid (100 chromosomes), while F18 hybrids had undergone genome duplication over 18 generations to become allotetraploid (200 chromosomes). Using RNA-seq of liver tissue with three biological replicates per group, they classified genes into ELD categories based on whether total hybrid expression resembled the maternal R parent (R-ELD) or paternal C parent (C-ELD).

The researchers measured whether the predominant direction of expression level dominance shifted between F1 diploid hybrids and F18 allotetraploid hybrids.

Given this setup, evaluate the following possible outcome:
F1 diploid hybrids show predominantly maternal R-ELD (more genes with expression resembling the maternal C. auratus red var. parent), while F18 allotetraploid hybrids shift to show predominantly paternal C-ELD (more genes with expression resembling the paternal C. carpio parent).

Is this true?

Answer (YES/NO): YES